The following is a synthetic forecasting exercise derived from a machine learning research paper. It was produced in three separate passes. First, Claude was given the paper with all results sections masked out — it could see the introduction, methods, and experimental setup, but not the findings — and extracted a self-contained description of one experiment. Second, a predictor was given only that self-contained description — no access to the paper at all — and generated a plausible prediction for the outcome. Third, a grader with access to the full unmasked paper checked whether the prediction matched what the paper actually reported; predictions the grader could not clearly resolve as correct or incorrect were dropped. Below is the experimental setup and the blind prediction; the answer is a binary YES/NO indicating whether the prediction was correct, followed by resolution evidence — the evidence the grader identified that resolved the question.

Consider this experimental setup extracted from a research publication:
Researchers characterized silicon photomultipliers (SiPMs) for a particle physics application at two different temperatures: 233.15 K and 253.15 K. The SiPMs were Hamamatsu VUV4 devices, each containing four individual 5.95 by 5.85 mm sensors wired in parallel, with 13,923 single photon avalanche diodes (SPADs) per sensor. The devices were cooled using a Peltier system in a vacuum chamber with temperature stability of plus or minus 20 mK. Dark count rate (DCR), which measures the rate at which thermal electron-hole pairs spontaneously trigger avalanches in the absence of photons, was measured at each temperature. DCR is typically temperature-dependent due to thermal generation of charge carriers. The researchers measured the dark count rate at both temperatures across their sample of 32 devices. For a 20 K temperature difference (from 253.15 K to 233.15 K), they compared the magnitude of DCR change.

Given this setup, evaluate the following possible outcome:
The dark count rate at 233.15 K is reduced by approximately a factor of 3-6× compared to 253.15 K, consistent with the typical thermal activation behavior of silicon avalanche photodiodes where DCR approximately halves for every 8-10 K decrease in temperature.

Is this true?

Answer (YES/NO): NO